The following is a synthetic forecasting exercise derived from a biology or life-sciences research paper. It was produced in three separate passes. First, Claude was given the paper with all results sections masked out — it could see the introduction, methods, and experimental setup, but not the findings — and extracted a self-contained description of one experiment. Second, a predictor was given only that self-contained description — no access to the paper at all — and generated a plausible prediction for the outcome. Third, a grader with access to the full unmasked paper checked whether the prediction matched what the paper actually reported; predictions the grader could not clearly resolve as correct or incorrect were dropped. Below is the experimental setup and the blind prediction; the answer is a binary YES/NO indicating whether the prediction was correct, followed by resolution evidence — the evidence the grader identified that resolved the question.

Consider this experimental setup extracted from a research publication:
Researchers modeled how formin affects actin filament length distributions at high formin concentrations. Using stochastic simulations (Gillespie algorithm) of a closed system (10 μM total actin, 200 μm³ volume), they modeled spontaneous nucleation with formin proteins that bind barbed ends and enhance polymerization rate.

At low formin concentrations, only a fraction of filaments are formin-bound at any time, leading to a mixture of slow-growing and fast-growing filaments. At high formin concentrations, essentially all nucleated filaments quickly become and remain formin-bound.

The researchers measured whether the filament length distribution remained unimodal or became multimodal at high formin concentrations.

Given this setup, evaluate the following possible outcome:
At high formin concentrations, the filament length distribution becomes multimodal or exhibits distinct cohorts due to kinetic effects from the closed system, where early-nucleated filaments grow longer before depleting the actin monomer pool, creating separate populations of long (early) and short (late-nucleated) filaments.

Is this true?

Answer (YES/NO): NO